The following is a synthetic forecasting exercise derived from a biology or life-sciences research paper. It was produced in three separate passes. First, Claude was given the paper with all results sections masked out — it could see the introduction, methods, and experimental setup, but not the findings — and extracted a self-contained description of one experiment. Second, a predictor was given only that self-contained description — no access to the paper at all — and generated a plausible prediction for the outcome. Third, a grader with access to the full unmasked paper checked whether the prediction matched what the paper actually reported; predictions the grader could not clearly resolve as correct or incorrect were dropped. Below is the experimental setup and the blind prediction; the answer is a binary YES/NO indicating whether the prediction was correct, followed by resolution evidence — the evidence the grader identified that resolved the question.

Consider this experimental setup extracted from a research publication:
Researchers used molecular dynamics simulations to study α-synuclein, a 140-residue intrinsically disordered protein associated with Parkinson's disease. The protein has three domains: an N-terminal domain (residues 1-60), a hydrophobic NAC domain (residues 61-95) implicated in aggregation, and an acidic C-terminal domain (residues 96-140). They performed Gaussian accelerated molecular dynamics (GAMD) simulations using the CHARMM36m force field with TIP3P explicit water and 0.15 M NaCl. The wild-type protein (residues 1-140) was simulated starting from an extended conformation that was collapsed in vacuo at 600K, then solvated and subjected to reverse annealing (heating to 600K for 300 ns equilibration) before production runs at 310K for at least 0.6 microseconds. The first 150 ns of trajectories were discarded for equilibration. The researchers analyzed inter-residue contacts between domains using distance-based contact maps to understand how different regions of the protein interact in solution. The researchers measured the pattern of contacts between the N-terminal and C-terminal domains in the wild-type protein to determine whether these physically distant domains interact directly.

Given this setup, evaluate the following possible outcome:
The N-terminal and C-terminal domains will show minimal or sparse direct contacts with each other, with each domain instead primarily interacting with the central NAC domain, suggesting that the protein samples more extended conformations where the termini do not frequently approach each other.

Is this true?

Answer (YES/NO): NO